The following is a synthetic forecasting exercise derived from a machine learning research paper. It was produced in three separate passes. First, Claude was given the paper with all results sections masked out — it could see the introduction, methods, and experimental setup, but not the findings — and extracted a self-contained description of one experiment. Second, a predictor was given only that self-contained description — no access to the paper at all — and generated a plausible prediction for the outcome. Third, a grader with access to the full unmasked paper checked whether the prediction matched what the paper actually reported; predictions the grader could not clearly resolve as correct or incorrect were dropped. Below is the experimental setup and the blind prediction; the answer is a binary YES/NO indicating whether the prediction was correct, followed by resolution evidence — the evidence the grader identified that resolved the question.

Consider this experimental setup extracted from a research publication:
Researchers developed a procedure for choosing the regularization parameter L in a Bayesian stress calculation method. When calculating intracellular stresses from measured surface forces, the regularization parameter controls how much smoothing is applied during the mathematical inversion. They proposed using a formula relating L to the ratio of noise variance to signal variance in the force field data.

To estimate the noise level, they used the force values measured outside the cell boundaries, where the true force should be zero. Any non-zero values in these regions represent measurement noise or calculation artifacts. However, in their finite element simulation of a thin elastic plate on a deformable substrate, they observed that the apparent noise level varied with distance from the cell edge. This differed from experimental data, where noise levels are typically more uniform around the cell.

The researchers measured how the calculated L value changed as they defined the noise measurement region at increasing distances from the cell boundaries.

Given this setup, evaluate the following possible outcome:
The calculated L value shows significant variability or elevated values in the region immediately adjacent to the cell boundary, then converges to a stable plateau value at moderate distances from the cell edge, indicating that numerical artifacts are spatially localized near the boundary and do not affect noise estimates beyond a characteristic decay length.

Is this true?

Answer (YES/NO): NO